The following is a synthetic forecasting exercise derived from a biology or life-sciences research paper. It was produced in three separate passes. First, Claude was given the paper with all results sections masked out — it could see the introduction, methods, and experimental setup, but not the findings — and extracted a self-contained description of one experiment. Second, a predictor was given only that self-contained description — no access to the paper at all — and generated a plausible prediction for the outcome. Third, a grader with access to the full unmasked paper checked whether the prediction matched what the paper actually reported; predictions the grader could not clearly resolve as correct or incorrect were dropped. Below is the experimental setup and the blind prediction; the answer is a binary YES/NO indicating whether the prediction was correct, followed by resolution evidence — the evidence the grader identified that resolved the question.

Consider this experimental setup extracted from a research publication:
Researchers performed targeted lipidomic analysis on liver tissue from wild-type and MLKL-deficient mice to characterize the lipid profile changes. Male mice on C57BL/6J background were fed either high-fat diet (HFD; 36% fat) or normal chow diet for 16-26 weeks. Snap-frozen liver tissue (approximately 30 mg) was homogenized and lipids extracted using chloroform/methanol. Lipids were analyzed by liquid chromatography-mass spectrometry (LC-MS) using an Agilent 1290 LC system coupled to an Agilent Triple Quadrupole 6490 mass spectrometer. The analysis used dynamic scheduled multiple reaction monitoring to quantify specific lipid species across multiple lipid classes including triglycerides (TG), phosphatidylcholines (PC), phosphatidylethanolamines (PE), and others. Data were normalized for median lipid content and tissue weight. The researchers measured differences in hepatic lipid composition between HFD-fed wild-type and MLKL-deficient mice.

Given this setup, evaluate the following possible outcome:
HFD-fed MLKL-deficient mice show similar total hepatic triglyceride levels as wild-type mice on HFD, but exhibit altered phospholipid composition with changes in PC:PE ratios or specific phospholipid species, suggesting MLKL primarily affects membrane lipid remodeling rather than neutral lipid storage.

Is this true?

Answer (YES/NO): NO